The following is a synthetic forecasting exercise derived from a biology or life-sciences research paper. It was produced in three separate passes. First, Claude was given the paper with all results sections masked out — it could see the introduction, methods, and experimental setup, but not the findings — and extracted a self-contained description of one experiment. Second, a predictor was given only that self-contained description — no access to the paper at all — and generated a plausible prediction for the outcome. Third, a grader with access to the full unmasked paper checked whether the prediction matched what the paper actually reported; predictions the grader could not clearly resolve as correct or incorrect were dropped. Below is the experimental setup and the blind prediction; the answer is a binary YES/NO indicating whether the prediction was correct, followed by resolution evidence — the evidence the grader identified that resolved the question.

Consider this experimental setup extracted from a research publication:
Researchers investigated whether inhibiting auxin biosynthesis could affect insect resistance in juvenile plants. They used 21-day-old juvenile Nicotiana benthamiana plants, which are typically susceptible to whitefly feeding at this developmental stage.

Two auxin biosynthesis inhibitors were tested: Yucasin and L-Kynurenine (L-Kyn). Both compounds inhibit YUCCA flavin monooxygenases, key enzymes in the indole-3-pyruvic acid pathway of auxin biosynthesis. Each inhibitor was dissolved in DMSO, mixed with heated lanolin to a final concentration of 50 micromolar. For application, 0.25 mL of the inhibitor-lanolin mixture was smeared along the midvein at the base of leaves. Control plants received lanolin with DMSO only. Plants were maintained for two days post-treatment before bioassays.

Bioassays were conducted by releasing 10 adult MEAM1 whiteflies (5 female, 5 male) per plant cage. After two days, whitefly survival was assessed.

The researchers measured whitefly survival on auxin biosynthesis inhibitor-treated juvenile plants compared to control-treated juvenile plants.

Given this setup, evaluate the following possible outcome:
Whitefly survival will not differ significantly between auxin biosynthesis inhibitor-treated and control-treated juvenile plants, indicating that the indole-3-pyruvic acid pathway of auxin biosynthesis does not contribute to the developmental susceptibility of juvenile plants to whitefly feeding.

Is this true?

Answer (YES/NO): NO